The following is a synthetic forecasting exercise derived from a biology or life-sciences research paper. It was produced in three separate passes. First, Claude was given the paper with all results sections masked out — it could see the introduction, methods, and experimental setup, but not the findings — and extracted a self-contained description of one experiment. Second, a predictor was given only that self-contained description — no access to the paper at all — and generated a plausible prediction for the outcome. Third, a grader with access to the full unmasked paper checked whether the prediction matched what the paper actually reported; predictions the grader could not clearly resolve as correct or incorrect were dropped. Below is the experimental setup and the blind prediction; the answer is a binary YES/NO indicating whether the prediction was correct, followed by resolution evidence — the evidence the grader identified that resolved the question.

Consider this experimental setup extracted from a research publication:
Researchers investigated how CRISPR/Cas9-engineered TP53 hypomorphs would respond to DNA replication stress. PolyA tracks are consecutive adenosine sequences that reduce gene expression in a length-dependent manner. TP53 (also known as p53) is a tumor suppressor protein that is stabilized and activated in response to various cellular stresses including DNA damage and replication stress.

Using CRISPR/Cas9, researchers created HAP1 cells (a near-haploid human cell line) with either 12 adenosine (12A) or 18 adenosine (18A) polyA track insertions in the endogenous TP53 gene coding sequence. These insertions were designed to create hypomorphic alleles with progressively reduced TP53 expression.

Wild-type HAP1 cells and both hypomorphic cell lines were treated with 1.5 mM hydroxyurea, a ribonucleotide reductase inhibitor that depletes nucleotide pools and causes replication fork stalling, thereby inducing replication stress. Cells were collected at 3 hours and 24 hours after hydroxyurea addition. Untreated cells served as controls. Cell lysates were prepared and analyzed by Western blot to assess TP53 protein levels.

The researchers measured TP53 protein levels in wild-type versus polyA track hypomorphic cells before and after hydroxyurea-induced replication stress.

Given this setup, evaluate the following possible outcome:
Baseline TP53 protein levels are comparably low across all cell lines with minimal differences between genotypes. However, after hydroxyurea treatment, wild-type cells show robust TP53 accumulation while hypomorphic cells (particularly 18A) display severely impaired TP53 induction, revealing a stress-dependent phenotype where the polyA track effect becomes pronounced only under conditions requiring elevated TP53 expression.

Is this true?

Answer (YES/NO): NO